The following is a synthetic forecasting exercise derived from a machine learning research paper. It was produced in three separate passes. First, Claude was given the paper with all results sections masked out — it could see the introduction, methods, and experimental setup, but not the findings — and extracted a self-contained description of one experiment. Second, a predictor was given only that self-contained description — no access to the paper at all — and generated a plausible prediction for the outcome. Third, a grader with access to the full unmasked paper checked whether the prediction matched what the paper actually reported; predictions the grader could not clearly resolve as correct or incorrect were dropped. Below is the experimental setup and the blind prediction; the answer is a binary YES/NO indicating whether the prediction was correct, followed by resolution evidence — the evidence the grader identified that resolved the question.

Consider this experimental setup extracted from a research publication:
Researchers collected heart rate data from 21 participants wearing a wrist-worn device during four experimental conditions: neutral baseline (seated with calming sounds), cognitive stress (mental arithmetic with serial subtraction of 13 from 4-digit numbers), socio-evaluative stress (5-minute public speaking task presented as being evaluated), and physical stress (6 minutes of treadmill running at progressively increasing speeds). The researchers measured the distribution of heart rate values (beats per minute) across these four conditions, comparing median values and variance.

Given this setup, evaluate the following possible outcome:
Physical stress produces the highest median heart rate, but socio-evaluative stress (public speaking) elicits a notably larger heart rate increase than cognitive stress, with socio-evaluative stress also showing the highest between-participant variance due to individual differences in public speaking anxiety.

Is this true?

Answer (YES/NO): NO